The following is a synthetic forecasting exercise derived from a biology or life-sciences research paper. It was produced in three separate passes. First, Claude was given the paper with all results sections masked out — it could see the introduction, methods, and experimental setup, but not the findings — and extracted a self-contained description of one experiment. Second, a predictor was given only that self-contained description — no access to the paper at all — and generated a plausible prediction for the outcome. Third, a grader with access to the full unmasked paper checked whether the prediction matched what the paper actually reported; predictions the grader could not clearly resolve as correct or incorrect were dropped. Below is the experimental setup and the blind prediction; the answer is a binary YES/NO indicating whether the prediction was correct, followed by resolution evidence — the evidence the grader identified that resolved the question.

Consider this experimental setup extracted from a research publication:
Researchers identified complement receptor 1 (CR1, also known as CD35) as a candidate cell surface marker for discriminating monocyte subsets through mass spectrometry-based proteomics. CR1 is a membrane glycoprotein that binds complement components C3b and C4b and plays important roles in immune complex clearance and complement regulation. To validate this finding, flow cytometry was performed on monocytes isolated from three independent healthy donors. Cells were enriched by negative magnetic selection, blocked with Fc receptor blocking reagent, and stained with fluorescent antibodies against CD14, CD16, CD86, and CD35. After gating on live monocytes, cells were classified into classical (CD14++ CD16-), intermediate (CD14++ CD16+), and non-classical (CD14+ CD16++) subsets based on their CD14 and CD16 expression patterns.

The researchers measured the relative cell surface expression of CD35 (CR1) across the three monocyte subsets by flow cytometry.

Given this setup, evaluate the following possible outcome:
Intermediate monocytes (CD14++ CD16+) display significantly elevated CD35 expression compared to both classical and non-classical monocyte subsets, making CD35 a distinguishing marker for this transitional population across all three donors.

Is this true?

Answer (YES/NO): NO